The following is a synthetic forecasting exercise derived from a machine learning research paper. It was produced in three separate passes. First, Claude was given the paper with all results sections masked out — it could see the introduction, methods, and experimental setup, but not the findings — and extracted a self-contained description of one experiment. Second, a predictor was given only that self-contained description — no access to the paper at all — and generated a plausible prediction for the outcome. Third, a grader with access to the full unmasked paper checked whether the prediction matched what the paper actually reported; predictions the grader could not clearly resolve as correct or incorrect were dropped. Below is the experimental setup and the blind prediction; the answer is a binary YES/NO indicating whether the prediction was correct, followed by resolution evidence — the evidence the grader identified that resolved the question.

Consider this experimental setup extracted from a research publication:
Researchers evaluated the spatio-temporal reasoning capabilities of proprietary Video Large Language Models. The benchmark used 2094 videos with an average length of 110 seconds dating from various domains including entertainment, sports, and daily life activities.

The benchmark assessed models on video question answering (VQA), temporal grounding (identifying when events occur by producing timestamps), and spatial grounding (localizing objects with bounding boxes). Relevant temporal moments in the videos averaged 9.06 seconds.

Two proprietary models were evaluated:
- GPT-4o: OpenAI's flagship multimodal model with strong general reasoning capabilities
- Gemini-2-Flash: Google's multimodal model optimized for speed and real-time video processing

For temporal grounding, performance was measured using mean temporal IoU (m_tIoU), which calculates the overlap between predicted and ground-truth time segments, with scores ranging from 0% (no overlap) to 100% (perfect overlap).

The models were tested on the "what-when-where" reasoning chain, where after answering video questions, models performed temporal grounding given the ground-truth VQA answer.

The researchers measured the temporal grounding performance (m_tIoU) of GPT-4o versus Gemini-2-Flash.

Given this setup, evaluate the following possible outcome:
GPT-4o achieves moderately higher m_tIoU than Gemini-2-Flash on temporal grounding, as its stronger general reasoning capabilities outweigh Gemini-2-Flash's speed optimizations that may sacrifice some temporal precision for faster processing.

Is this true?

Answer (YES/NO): NO